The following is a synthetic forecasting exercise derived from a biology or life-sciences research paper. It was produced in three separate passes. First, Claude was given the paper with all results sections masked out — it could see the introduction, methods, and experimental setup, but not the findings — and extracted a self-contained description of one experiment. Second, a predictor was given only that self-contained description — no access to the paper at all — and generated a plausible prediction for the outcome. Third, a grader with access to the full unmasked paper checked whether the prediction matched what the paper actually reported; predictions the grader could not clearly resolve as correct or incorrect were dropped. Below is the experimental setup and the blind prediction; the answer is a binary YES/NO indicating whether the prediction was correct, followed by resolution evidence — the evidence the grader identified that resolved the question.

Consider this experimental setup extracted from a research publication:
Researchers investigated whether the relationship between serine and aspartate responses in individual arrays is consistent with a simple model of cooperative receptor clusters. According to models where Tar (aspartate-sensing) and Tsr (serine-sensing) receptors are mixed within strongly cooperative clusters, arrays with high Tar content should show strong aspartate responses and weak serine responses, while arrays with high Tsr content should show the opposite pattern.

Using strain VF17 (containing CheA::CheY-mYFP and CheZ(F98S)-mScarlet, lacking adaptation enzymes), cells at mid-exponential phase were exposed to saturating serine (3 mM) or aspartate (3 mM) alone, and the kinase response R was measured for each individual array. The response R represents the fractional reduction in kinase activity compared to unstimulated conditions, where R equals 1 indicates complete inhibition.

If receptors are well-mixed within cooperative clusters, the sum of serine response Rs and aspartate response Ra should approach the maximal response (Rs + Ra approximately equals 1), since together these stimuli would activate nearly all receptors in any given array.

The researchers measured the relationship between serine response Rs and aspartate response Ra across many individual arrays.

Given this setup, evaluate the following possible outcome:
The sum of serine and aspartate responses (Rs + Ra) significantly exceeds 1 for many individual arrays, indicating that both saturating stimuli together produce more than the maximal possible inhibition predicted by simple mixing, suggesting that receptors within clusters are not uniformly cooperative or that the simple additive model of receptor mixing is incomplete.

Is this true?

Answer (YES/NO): YES